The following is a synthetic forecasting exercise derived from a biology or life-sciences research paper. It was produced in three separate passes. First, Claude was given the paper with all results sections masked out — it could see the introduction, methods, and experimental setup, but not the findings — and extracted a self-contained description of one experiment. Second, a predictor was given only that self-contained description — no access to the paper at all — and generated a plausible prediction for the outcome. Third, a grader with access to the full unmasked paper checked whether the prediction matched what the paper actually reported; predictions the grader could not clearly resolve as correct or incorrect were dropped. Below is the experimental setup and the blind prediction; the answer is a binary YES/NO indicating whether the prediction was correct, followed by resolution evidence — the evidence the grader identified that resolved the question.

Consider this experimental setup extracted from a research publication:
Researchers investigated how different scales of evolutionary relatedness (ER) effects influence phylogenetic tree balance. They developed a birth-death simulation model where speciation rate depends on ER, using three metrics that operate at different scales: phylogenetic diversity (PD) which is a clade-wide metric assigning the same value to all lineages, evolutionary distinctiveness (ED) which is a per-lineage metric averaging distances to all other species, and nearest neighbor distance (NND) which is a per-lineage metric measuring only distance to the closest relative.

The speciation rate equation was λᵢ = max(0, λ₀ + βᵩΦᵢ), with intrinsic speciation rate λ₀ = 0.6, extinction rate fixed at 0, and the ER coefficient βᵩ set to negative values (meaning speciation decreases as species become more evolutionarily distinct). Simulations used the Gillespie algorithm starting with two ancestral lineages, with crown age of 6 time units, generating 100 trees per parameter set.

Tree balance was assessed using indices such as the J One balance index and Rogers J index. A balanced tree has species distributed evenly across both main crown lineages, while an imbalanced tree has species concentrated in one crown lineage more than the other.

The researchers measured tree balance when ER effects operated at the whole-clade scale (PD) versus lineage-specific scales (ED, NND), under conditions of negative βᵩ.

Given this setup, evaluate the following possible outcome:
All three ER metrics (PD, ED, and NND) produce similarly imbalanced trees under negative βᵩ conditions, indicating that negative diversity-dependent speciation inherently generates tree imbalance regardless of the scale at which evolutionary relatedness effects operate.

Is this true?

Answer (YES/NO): NO